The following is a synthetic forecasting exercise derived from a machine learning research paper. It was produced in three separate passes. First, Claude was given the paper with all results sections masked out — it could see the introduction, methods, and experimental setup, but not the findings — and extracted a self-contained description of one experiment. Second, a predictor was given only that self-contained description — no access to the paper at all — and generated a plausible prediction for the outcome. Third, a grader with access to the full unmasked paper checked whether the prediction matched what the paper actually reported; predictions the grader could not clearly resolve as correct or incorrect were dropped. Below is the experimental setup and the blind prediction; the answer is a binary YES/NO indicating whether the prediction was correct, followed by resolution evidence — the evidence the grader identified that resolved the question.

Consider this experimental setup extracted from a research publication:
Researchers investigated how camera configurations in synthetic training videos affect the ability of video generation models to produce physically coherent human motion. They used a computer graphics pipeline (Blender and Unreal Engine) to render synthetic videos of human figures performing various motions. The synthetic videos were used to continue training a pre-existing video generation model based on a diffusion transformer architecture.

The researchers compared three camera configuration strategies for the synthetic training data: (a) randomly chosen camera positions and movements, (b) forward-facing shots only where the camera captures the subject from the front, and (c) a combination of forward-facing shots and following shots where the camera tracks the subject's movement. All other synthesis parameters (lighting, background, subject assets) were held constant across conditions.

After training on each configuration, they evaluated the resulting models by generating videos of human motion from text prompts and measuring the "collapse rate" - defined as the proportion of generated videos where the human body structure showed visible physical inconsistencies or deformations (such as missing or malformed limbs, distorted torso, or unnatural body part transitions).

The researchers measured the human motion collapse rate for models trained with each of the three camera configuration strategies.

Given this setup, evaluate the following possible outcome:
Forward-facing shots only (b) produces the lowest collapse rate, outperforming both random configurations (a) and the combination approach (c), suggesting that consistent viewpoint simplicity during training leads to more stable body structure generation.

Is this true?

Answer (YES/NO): NO